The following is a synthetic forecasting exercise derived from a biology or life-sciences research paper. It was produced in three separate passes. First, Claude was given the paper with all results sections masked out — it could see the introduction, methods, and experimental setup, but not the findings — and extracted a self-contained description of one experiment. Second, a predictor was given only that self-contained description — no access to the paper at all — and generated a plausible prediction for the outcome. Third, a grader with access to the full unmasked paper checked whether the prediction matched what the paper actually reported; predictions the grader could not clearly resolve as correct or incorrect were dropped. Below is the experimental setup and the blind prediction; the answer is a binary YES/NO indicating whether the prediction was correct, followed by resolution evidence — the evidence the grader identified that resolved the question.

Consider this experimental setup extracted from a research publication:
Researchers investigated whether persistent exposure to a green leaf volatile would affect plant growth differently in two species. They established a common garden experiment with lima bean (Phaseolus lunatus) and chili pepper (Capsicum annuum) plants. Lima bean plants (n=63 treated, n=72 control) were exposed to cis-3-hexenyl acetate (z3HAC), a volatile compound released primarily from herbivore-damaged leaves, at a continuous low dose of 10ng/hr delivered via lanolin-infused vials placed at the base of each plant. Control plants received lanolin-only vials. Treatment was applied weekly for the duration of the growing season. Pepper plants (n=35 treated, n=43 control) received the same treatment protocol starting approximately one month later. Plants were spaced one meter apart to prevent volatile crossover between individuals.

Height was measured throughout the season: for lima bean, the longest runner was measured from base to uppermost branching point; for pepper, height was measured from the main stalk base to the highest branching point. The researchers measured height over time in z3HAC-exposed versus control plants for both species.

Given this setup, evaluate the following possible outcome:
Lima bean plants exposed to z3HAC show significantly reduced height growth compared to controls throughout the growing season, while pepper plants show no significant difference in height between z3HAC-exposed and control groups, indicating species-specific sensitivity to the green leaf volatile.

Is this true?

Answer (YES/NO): NO